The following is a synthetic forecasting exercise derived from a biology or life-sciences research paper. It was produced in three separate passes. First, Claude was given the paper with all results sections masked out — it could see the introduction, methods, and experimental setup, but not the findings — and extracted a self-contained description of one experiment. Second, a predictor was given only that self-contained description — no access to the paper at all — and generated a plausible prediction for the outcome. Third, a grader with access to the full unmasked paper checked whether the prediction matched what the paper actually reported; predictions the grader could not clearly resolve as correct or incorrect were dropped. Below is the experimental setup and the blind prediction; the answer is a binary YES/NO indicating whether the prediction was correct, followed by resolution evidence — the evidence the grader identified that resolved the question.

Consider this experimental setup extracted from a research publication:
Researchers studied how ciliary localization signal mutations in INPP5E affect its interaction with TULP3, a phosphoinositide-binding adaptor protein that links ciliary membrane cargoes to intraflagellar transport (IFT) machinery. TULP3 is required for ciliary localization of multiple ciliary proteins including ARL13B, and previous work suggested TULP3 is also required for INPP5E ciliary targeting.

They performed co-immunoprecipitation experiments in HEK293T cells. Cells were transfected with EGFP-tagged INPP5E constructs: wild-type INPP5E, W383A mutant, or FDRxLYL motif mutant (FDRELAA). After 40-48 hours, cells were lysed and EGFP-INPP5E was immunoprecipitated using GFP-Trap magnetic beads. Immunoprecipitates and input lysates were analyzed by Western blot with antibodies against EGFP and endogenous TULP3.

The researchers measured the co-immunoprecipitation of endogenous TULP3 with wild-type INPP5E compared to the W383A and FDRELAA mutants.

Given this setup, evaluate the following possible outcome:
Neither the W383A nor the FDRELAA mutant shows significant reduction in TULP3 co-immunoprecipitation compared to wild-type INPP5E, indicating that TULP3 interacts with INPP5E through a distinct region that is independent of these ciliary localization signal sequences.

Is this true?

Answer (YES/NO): NO